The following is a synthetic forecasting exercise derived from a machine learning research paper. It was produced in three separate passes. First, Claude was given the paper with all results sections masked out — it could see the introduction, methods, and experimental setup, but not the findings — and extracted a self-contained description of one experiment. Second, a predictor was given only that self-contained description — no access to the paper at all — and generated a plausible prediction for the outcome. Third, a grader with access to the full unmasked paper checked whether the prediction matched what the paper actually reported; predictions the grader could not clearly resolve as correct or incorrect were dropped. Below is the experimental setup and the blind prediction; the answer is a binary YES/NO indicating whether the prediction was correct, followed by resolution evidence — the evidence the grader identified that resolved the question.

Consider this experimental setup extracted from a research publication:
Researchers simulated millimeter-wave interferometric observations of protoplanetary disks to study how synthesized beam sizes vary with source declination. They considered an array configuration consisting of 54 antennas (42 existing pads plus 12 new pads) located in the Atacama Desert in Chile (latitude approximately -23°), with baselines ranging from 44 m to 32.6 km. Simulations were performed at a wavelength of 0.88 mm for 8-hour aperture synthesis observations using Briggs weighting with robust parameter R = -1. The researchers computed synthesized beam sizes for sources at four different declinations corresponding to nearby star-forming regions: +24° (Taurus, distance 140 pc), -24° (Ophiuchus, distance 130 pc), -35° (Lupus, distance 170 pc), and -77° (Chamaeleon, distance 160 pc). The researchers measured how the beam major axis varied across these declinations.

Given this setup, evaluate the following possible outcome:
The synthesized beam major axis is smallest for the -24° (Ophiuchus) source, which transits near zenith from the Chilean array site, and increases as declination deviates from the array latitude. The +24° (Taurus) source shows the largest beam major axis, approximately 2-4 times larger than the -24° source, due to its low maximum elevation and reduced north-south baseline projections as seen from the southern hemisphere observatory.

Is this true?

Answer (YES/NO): NO